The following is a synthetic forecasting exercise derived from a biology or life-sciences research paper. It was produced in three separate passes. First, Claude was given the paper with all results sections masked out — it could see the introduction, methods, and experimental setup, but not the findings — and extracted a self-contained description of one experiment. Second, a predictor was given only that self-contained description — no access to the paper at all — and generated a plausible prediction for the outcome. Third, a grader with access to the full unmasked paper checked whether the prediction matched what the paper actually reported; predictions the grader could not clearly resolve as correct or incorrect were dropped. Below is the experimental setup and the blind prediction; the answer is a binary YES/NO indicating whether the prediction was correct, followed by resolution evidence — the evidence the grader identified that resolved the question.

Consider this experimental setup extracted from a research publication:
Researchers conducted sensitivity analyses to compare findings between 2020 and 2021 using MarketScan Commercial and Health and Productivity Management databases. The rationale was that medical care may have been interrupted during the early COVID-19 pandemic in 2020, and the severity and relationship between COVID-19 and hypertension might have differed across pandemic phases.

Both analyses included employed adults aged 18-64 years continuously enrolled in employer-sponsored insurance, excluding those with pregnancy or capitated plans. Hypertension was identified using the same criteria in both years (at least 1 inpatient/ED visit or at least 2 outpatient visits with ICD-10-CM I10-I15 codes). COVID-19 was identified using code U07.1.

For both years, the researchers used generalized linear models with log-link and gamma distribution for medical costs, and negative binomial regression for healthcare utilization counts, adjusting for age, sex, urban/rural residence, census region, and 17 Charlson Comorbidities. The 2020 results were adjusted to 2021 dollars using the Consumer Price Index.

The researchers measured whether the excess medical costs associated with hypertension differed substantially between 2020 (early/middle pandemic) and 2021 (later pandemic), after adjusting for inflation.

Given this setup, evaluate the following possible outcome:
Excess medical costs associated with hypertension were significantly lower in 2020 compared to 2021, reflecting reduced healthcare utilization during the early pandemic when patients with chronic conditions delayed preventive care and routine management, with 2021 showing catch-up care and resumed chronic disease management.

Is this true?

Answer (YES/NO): NO